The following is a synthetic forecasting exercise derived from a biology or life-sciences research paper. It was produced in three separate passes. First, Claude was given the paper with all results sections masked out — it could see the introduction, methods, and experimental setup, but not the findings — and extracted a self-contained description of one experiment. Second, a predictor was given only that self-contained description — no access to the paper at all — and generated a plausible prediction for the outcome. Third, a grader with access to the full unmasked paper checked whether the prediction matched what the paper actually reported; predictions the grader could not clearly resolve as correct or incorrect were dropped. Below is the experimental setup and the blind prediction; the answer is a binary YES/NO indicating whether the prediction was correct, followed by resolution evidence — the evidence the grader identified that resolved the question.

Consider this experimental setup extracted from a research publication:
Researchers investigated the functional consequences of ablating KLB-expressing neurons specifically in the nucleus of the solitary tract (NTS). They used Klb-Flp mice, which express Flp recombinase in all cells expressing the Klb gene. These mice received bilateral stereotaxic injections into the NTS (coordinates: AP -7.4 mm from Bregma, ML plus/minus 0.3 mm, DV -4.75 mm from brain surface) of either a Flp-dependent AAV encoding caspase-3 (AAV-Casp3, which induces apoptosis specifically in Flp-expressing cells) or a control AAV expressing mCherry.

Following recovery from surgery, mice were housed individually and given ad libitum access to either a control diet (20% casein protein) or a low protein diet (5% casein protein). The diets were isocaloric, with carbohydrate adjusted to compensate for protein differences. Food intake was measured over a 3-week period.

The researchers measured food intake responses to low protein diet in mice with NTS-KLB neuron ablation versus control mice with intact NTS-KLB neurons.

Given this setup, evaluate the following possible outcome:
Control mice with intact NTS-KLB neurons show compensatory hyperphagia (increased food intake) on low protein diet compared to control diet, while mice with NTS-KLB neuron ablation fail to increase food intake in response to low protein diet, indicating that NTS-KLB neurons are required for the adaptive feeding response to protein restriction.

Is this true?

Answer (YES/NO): YES